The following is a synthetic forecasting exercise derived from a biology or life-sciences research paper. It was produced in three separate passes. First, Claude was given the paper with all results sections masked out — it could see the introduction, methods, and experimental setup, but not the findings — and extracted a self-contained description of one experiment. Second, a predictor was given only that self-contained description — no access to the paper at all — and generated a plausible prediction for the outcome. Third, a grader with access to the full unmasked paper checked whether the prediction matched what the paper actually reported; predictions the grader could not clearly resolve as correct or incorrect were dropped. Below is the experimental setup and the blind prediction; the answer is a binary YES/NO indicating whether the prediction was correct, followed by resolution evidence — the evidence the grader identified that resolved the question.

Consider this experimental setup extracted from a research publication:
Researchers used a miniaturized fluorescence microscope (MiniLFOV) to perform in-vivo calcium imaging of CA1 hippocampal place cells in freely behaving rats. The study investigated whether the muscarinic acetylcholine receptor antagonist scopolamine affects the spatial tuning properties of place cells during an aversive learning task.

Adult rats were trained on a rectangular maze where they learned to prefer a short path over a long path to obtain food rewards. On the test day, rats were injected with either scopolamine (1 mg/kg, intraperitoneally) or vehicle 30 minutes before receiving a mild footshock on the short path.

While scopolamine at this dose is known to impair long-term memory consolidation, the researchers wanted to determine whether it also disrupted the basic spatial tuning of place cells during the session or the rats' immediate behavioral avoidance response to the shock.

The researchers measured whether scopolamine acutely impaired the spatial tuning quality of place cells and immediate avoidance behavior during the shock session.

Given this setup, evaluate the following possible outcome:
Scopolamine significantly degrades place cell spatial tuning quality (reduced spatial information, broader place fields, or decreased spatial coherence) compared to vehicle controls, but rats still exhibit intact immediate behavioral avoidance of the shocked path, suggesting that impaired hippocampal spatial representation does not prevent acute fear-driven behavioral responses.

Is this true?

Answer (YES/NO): NO